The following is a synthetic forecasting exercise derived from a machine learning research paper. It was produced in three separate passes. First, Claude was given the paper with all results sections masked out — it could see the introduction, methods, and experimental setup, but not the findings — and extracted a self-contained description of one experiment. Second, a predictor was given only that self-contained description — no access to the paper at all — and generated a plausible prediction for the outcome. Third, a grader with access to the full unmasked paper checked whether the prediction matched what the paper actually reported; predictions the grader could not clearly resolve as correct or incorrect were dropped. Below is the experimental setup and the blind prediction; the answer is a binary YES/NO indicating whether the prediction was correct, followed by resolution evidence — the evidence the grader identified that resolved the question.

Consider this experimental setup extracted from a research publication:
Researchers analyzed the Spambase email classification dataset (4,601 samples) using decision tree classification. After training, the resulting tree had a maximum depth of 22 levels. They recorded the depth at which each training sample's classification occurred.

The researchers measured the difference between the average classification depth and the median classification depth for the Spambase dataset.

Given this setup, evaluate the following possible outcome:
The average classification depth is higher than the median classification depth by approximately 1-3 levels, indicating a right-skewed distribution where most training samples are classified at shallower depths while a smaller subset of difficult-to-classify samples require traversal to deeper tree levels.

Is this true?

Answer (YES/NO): NO